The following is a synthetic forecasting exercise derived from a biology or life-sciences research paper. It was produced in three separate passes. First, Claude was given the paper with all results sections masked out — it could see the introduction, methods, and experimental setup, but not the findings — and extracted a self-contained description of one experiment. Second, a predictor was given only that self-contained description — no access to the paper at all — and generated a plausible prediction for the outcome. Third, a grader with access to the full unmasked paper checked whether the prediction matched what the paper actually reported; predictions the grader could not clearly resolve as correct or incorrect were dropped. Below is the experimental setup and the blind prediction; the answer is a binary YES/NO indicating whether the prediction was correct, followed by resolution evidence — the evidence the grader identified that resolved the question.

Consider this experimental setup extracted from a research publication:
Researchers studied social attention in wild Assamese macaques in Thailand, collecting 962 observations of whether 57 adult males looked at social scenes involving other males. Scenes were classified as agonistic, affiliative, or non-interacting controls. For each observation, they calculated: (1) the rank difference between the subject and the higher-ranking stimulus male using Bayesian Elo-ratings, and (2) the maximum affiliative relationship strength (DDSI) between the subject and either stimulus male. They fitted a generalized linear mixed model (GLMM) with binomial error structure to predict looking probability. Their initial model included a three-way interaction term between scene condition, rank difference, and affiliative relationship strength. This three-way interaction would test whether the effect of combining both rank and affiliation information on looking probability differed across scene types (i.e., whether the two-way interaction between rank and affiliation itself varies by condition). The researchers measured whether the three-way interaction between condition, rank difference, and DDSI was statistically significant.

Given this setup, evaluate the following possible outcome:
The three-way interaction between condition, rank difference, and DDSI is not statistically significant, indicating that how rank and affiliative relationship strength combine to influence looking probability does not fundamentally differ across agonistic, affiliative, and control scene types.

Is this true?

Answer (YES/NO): YES